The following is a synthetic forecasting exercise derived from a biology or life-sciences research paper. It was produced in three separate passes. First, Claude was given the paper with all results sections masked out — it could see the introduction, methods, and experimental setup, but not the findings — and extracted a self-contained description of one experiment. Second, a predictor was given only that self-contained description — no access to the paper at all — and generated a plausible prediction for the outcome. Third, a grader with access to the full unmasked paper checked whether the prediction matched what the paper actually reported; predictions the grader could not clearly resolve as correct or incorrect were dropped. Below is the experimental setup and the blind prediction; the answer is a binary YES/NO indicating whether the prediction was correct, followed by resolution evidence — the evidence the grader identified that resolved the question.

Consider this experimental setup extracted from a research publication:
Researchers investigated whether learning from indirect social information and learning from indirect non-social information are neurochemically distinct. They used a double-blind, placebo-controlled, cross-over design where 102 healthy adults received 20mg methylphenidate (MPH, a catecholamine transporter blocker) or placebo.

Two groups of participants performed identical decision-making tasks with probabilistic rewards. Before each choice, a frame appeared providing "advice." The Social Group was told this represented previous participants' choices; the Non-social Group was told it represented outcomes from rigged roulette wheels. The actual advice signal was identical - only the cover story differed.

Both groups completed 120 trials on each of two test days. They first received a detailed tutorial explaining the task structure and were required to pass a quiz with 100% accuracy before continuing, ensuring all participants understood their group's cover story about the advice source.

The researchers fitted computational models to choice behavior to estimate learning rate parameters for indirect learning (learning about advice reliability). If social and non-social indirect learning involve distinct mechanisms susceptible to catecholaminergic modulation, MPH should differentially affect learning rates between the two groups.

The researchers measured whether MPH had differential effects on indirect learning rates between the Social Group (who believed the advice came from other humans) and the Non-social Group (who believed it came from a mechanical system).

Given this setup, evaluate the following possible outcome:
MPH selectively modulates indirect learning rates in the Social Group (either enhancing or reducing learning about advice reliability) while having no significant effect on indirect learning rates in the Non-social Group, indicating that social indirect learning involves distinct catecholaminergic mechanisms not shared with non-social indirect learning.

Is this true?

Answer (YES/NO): NO